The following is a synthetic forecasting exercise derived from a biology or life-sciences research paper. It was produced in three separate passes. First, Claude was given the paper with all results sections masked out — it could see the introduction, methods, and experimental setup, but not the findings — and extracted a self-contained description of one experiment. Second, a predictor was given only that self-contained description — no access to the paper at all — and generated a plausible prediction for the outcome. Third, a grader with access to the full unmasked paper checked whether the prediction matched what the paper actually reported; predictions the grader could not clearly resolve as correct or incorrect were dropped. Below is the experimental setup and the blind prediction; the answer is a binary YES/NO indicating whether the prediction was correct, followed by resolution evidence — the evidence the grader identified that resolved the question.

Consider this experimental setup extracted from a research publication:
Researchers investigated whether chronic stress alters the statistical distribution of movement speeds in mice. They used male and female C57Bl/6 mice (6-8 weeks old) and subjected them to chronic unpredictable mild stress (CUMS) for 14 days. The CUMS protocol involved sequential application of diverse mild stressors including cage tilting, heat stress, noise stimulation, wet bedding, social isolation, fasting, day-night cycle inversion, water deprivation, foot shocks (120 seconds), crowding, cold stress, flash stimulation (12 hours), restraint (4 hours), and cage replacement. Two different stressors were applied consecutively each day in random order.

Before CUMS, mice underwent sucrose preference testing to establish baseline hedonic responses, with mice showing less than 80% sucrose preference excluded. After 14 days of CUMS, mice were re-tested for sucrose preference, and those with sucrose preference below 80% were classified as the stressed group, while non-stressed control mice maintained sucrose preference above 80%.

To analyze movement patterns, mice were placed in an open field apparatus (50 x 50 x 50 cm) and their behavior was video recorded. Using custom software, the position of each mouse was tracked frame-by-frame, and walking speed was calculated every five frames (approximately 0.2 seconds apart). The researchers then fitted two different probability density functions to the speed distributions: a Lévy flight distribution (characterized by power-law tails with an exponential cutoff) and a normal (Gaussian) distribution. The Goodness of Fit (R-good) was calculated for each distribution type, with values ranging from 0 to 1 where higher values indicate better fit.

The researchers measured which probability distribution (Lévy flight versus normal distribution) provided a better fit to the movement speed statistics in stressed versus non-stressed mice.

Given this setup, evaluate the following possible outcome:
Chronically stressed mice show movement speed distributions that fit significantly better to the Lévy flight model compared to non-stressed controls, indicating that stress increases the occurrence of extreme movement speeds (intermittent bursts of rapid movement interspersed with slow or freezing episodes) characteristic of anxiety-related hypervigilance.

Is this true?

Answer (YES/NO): YES